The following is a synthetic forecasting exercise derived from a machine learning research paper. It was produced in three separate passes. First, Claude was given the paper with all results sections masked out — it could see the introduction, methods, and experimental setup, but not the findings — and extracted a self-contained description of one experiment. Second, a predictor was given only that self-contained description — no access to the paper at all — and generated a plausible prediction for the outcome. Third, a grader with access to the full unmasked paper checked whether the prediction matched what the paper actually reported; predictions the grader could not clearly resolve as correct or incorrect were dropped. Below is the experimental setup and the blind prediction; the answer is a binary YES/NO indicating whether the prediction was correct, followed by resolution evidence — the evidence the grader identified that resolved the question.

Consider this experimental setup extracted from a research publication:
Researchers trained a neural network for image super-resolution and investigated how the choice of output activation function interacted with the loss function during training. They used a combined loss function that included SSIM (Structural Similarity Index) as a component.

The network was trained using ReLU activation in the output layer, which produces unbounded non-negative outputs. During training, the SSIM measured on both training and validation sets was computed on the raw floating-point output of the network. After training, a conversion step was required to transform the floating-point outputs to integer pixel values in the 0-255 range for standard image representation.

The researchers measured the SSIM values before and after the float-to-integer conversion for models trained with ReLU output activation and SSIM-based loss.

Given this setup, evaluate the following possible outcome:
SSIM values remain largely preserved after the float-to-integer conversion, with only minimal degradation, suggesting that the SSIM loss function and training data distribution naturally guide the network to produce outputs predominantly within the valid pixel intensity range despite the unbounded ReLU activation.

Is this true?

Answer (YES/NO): NO